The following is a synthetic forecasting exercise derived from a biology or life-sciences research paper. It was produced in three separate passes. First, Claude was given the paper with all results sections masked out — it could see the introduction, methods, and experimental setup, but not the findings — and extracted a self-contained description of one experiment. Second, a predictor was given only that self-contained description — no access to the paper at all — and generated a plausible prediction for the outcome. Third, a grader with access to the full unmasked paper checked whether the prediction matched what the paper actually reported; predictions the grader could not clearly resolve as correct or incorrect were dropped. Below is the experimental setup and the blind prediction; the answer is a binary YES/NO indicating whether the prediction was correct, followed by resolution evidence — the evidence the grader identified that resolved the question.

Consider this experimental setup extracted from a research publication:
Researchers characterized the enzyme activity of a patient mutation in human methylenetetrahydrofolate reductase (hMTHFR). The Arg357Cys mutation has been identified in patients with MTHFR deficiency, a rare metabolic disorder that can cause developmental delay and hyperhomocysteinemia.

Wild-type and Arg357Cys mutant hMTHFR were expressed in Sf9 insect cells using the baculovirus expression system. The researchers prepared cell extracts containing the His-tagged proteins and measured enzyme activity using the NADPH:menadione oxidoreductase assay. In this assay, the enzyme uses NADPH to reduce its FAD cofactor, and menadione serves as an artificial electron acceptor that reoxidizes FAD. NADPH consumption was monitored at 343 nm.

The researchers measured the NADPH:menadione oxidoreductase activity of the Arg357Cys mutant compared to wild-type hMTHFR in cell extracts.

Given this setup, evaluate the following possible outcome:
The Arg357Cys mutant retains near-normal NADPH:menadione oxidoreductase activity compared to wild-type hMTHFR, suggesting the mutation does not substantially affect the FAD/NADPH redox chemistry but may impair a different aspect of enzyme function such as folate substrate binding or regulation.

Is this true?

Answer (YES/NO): NO